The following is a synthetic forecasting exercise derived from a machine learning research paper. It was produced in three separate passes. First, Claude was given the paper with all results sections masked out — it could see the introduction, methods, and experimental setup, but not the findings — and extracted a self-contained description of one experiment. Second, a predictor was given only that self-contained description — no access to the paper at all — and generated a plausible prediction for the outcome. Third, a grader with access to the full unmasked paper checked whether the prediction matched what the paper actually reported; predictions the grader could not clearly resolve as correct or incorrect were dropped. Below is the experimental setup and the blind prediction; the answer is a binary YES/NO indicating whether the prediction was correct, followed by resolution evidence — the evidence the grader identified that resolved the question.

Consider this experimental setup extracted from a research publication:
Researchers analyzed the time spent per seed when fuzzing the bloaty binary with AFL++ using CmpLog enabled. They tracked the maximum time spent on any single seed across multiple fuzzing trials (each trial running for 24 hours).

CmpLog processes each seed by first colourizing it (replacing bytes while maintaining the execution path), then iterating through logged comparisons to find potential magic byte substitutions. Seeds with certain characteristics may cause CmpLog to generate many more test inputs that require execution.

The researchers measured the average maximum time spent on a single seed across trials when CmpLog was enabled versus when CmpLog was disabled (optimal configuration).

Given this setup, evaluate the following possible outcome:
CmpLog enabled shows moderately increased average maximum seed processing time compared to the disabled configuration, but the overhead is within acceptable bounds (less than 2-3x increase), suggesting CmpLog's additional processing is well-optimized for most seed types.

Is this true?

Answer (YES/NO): NO